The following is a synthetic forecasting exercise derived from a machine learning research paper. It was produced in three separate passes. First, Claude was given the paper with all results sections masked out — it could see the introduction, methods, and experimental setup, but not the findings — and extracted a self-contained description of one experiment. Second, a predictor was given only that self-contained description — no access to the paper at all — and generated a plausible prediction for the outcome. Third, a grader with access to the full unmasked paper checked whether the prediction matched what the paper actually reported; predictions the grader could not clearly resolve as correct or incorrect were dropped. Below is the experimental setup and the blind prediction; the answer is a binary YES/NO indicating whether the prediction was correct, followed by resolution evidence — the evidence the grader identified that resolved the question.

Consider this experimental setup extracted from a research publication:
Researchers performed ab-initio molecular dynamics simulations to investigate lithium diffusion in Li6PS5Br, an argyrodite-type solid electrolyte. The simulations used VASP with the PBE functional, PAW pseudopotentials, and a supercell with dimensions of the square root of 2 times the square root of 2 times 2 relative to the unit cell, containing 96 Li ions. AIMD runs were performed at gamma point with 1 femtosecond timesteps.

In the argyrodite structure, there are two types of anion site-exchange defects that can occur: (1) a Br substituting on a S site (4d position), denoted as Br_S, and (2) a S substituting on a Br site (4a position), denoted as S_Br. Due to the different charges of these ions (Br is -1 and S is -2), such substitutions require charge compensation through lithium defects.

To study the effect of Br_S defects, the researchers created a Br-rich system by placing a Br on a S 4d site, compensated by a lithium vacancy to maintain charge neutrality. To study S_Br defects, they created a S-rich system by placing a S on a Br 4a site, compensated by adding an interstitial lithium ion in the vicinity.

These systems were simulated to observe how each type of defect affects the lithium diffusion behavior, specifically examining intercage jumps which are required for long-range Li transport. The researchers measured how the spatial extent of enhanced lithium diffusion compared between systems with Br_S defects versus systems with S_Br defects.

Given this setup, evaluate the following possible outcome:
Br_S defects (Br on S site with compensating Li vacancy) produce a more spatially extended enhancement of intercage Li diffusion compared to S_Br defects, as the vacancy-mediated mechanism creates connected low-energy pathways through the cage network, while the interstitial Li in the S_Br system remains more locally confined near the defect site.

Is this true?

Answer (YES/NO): NO